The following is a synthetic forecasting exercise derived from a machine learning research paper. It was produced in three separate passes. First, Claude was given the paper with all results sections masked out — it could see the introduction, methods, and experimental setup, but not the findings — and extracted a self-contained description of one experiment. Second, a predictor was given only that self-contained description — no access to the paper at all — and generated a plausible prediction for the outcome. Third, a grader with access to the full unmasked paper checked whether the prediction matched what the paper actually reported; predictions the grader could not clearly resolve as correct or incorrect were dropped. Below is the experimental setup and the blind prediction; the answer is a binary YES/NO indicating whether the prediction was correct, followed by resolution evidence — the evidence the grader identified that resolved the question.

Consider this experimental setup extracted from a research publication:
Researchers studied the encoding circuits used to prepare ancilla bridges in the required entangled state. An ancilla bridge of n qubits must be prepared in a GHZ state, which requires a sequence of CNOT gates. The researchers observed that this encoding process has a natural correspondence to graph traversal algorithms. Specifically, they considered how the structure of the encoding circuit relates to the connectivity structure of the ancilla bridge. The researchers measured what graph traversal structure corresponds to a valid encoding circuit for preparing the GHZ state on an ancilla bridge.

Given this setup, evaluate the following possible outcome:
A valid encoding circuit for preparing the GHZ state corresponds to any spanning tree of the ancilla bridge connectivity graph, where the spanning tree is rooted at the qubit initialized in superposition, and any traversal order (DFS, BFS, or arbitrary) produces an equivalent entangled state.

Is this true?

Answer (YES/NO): NO